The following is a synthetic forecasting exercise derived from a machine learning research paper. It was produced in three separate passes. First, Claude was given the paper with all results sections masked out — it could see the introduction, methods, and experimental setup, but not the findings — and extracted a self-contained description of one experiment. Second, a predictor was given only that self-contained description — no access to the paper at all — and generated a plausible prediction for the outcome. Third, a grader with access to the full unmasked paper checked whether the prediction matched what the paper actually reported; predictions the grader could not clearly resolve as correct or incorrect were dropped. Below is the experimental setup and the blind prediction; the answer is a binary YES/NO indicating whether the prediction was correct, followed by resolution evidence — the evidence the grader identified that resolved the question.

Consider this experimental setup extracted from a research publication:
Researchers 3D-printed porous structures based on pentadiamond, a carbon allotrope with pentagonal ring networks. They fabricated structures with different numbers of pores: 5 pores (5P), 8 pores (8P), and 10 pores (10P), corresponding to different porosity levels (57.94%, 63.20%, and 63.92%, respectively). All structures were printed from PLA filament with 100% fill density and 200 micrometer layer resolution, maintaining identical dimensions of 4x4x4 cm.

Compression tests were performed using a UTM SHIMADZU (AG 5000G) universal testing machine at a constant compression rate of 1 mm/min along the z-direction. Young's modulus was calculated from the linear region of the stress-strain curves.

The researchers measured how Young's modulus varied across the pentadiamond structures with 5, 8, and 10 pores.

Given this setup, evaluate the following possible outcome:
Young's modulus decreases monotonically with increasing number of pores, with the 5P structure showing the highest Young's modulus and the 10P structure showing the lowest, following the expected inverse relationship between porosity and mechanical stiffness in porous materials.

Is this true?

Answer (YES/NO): YES